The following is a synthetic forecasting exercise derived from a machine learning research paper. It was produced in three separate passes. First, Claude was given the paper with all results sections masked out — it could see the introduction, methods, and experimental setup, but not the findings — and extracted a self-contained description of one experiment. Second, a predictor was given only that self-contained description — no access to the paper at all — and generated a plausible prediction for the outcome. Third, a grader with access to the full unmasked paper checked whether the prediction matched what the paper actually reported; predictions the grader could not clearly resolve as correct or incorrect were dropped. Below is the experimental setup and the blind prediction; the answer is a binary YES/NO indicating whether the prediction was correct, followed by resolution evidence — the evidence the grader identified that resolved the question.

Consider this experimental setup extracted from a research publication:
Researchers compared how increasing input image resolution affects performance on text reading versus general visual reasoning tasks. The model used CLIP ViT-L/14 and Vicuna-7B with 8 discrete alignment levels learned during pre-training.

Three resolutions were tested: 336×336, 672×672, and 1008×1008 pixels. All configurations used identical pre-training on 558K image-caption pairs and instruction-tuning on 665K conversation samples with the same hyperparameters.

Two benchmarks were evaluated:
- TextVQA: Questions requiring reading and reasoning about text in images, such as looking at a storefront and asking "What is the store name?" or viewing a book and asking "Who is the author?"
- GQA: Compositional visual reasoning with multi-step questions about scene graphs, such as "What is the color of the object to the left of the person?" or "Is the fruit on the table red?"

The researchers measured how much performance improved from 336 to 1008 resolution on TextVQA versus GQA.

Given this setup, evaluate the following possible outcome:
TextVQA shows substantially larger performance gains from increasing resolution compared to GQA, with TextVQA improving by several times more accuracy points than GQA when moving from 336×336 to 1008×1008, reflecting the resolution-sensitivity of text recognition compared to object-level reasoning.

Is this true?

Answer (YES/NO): YES